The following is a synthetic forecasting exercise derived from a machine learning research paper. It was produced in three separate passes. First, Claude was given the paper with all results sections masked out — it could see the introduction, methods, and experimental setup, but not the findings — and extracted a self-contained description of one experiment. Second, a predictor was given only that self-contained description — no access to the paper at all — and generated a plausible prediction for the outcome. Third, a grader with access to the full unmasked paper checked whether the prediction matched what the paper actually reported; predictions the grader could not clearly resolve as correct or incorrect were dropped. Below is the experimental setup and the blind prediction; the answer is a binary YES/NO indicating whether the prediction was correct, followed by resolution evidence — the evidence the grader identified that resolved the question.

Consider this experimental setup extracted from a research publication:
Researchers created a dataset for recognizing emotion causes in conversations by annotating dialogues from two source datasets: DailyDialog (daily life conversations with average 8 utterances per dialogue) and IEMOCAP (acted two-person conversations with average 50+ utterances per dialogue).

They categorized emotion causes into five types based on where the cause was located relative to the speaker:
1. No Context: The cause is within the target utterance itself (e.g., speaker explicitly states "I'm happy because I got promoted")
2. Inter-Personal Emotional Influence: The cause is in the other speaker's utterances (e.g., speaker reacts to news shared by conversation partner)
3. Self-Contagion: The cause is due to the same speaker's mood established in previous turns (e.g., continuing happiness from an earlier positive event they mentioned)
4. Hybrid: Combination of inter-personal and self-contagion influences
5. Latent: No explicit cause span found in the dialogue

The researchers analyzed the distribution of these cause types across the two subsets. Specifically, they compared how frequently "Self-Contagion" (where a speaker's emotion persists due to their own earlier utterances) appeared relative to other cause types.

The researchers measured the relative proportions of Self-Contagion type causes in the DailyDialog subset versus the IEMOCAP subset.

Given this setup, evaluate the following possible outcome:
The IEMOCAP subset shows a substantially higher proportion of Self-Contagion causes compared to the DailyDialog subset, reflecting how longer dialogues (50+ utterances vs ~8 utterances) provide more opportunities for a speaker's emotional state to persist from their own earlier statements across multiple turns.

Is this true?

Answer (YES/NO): YES